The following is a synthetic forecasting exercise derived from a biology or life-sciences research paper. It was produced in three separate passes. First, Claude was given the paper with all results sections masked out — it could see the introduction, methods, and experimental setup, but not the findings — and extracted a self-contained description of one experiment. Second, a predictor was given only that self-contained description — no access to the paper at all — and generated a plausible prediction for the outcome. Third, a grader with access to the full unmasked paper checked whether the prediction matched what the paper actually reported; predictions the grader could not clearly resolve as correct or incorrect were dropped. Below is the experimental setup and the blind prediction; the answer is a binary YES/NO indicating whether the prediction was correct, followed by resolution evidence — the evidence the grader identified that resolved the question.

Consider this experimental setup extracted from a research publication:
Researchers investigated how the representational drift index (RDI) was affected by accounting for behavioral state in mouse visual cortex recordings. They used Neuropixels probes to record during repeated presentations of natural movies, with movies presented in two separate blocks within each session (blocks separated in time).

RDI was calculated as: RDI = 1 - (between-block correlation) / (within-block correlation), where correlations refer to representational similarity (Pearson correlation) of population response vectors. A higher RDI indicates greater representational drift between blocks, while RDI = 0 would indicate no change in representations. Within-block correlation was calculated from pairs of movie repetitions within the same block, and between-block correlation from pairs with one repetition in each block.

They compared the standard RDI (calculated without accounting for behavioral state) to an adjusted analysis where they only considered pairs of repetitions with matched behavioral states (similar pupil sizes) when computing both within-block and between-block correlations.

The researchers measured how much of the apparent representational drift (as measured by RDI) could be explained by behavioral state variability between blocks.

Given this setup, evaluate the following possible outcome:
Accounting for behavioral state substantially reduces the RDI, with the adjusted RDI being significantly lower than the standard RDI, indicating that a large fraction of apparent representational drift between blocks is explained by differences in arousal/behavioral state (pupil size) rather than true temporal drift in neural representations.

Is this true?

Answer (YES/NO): YES